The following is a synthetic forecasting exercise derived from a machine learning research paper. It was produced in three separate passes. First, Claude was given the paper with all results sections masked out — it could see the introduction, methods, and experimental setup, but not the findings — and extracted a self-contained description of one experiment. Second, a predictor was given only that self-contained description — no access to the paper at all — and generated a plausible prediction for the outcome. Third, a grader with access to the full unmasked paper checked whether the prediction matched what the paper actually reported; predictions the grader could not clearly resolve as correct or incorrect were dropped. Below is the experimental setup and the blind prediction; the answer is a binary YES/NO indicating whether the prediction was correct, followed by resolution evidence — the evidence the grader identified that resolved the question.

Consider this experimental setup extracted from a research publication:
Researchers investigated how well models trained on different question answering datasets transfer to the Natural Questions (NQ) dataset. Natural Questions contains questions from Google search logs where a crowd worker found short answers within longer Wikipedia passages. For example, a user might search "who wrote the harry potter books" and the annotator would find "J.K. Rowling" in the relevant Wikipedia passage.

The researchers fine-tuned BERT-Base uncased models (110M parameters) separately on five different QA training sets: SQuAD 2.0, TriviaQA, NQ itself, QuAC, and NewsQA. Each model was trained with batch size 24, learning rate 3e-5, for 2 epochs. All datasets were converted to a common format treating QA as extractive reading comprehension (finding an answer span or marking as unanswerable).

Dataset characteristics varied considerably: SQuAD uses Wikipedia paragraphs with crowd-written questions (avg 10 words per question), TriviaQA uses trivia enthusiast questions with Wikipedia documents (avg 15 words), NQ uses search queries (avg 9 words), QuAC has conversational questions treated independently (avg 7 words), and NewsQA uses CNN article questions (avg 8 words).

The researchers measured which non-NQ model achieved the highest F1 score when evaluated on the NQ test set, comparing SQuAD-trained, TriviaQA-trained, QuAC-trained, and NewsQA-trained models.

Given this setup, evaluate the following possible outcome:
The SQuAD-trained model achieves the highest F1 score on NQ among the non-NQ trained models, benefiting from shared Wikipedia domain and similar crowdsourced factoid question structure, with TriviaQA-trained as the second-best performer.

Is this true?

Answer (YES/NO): YES